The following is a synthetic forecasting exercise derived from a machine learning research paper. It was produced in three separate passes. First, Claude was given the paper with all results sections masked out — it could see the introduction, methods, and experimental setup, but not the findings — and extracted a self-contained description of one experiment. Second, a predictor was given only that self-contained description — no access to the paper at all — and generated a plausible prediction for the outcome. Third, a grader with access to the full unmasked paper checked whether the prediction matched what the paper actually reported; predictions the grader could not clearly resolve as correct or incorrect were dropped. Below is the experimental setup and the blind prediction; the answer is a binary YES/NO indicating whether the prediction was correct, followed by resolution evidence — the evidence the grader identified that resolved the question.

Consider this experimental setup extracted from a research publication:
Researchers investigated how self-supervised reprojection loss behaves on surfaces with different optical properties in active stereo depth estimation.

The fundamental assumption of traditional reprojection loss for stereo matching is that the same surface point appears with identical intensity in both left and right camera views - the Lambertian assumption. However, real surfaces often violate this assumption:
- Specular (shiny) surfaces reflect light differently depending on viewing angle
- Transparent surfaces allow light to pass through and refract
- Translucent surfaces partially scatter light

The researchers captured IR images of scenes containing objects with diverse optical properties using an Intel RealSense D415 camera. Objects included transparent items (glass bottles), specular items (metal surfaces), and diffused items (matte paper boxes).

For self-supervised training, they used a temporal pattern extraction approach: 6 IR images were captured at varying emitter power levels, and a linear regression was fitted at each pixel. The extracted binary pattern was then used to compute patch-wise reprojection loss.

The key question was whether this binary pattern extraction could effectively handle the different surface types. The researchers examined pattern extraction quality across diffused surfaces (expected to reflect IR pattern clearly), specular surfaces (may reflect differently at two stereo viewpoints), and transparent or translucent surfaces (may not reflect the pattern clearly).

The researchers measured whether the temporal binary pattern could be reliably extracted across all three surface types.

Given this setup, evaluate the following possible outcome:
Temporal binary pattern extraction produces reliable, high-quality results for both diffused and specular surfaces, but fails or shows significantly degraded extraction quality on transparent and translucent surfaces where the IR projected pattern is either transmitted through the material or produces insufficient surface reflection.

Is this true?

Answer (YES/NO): YES